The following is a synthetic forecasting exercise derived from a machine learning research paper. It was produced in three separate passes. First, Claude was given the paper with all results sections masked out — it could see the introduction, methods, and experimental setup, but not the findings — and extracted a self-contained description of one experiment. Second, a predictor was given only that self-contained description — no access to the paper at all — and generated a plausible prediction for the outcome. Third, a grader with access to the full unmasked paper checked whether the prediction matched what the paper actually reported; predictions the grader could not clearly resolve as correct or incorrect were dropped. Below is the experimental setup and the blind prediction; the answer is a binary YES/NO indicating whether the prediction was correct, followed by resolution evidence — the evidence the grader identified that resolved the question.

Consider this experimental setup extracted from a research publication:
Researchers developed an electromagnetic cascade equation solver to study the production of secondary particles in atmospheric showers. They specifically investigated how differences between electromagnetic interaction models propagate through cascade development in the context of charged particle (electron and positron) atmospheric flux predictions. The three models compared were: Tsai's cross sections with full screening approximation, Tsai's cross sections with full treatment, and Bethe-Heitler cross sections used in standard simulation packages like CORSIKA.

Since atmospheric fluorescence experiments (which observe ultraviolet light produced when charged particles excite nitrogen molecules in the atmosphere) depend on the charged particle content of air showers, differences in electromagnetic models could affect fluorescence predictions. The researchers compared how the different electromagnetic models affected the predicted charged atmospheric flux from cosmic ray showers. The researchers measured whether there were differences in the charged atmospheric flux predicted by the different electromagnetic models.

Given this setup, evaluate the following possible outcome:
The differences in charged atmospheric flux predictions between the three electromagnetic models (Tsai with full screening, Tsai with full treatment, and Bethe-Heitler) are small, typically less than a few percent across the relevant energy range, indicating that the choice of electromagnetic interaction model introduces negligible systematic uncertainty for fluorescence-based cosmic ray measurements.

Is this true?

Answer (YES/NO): NO